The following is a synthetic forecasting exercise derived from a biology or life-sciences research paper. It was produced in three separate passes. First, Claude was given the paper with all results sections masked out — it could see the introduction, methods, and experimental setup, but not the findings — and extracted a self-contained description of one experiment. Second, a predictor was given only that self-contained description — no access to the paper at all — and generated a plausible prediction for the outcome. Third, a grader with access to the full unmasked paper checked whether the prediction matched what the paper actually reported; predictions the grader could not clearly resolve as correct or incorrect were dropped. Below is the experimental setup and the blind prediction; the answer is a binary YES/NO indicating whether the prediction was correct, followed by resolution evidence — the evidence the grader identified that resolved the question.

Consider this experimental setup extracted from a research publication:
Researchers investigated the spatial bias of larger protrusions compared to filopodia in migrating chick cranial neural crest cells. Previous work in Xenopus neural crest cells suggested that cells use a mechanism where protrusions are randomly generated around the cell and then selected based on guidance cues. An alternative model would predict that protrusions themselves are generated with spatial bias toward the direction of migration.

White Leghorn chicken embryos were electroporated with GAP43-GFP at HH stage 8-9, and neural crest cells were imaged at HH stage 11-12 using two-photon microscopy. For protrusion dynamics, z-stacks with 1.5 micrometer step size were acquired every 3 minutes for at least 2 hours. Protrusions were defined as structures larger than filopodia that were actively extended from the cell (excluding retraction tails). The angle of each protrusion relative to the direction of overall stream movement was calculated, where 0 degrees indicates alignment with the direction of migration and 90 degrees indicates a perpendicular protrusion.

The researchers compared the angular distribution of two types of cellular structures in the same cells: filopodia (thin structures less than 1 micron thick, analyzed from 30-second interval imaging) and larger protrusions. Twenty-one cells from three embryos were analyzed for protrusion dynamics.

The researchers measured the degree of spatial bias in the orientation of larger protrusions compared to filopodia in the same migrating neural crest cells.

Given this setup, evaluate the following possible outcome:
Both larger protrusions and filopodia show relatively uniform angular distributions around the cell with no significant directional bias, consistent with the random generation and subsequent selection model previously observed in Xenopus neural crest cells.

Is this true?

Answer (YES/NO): NO